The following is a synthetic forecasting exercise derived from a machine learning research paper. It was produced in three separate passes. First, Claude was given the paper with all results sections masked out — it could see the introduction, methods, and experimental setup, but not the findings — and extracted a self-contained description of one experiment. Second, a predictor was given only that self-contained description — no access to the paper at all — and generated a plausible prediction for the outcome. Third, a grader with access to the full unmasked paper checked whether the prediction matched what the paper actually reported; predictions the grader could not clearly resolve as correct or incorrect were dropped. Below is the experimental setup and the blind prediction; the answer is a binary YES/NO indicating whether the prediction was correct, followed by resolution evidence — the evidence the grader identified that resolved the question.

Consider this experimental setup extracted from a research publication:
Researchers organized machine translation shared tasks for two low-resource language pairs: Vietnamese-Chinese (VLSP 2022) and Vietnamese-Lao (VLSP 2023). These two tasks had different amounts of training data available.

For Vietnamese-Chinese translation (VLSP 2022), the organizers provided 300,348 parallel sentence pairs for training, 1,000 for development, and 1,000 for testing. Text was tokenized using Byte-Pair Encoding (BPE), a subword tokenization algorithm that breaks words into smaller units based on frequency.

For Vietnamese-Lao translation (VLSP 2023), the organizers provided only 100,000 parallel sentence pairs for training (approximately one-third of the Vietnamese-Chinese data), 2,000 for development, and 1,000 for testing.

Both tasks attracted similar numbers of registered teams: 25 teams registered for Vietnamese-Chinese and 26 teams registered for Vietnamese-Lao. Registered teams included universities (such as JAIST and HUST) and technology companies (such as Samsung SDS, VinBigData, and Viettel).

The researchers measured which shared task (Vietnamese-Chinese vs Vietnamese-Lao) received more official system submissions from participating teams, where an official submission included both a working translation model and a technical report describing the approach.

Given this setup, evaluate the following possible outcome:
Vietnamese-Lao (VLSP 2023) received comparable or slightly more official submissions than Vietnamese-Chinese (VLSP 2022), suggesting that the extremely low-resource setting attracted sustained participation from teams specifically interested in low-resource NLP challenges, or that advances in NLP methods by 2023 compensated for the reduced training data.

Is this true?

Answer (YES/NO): YES